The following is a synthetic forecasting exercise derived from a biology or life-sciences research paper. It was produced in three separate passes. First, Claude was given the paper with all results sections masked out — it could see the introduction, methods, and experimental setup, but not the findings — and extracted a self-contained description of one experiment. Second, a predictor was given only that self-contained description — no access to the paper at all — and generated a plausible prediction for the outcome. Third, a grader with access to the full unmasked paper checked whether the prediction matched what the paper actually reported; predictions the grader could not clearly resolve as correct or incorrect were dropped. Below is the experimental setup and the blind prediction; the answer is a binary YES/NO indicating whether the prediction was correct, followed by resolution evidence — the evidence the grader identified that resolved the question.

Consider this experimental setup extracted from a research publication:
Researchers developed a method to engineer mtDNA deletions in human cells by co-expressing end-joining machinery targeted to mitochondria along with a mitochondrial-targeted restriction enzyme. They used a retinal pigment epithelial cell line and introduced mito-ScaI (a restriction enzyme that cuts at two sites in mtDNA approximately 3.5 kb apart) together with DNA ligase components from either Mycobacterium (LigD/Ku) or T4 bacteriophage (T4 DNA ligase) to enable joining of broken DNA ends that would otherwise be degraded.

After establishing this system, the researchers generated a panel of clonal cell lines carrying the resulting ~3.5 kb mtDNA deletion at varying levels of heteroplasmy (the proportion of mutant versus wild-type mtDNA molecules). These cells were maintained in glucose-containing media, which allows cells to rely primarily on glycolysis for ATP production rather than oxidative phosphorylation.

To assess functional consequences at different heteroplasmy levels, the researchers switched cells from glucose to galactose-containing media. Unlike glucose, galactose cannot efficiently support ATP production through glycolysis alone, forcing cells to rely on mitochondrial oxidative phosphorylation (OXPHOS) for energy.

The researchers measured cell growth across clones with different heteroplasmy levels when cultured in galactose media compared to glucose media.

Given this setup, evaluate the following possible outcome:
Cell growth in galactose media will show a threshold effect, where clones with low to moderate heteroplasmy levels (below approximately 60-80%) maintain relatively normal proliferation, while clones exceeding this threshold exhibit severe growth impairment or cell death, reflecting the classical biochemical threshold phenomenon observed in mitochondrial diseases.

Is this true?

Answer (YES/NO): YES